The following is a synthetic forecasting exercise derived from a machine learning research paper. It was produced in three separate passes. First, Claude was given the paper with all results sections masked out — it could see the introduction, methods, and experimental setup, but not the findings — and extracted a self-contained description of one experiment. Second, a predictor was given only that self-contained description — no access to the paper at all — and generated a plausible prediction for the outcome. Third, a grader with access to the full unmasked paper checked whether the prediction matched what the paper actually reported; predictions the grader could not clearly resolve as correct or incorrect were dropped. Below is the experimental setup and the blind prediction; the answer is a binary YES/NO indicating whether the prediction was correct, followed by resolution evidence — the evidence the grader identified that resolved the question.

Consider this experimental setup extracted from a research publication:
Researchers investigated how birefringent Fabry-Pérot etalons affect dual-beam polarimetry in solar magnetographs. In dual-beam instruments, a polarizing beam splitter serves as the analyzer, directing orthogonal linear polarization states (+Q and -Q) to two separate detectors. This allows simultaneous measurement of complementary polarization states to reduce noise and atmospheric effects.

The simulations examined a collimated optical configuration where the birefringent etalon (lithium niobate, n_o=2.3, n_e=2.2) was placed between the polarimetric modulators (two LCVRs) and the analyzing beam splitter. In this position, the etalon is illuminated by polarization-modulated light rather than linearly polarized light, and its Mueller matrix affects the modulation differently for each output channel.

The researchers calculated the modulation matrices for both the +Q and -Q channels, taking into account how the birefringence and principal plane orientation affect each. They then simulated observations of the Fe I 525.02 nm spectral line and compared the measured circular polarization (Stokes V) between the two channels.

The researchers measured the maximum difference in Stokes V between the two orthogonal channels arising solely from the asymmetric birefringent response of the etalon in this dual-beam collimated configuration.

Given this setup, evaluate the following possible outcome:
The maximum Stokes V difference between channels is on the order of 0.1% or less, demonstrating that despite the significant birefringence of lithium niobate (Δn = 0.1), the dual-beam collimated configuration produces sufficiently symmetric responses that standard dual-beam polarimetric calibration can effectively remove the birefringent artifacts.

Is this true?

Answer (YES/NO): NO